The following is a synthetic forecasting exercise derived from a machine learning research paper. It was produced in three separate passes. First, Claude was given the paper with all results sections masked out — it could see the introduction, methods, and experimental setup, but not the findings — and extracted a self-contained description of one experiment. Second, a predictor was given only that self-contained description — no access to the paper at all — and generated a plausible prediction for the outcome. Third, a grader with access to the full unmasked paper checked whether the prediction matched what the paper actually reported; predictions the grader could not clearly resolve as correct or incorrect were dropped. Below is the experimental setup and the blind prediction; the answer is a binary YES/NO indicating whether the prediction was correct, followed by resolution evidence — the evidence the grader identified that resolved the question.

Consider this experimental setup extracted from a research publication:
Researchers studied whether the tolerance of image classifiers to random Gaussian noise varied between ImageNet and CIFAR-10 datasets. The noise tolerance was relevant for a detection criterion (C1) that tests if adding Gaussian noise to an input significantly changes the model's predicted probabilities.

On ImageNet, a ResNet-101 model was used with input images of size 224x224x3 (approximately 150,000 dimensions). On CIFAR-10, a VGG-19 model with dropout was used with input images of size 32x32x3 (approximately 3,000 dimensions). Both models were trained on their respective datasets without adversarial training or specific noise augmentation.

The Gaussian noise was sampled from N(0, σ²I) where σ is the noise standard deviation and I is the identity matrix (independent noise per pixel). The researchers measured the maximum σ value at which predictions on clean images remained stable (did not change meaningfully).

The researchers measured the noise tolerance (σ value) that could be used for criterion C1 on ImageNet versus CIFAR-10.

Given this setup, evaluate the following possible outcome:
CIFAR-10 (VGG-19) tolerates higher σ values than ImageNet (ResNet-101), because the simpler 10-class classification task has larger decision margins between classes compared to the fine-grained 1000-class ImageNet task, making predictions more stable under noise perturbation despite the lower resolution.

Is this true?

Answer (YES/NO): NO